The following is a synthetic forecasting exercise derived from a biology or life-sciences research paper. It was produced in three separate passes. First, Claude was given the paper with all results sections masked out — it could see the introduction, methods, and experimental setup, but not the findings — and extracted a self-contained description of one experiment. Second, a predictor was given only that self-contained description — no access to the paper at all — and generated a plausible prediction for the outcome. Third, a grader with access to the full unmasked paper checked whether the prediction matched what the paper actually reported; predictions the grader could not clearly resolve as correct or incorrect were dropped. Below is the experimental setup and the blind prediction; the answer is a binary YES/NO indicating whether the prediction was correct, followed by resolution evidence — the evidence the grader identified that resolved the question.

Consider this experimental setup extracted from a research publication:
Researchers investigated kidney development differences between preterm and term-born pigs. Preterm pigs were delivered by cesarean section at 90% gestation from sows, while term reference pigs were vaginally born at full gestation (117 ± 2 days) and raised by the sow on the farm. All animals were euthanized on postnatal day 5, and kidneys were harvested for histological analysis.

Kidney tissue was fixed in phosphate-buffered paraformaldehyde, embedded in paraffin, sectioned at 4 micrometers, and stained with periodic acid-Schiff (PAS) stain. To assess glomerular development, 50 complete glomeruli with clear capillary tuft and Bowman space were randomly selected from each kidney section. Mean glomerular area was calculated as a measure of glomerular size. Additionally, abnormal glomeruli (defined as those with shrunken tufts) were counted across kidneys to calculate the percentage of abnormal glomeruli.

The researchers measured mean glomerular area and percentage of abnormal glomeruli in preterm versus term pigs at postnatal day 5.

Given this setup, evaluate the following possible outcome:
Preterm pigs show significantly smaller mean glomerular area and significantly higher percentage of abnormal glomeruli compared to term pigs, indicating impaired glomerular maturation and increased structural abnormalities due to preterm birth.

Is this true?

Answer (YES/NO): YES